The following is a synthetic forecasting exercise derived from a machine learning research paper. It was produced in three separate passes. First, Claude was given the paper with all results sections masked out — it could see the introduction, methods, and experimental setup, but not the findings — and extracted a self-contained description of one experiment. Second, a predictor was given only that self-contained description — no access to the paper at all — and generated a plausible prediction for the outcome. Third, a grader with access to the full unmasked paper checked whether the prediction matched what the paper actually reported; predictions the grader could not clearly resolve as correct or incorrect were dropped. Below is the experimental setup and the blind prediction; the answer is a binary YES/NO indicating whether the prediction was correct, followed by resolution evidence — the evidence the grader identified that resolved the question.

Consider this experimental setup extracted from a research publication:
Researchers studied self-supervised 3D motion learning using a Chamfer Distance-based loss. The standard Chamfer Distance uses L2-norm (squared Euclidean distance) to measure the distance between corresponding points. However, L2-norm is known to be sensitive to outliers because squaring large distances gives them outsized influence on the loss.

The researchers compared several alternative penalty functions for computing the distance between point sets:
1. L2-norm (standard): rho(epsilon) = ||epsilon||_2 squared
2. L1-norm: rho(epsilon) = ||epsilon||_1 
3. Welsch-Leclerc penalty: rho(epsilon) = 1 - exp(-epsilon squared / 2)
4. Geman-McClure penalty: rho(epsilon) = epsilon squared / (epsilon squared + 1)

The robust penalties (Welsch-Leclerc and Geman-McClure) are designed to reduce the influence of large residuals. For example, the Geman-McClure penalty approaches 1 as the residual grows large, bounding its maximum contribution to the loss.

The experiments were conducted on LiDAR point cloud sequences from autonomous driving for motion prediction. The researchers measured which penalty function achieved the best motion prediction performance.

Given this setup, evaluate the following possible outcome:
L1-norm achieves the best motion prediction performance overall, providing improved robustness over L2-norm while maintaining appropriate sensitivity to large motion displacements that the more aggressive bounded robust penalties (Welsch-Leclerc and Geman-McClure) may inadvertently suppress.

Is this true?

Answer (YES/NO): NO